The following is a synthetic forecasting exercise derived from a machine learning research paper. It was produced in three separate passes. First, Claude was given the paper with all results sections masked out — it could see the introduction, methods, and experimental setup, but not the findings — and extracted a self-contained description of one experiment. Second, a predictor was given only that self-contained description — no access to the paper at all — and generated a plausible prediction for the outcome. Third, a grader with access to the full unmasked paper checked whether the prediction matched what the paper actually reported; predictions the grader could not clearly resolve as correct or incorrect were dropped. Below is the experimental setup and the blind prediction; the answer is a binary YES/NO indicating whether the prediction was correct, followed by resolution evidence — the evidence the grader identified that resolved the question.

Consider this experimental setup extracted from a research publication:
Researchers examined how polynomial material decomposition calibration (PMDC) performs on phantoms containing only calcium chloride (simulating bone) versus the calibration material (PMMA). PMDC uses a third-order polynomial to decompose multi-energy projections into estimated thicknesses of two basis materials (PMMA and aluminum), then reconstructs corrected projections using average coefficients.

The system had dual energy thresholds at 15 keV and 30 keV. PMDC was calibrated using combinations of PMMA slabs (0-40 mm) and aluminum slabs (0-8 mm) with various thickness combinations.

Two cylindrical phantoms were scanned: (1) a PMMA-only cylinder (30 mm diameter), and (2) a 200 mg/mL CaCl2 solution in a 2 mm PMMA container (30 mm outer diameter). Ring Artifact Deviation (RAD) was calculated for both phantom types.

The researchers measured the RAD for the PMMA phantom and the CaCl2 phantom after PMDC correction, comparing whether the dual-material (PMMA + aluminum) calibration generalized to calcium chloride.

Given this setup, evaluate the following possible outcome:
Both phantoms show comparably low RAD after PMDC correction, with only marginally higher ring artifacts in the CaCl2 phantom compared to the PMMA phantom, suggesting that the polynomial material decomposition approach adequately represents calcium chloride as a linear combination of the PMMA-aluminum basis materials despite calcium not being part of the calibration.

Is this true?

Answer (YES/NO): NO